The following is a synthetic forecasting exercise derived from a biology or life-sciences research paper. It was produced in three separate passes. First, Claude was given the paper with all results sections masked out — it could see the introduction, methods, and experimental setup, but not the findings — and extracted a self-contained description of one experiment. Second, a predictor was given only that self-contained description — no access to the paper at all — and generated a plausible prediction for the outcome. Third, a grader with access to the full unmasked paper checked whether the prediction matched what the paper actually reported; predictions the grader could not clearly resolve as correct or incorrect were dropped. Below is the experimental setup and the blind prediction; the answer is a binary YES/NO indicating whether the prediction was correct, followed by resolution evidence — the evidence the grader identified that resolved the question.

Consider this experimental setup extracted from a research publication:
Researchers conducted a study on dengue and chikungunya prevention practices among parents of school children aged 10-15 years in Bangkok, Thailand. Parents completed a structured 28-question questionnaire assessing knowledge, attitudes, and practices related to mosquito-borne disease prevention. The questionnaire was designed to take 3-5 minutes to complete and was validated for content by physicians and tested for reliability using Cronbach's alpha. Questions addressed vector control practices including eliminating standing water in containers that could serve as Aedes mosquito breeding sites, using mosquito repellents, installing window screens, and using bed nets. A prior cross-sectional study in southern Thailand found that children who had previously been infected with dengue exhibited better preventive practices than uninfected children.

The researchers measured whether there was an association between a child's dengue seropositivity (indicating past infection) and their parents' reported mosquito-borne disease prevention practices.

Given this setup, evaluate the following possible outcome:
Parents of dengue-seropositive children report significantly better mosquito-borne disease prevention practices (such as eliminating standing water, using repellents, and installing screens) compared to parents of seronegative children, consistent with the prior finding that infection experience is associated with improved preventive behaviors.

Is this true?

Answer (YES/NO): NO